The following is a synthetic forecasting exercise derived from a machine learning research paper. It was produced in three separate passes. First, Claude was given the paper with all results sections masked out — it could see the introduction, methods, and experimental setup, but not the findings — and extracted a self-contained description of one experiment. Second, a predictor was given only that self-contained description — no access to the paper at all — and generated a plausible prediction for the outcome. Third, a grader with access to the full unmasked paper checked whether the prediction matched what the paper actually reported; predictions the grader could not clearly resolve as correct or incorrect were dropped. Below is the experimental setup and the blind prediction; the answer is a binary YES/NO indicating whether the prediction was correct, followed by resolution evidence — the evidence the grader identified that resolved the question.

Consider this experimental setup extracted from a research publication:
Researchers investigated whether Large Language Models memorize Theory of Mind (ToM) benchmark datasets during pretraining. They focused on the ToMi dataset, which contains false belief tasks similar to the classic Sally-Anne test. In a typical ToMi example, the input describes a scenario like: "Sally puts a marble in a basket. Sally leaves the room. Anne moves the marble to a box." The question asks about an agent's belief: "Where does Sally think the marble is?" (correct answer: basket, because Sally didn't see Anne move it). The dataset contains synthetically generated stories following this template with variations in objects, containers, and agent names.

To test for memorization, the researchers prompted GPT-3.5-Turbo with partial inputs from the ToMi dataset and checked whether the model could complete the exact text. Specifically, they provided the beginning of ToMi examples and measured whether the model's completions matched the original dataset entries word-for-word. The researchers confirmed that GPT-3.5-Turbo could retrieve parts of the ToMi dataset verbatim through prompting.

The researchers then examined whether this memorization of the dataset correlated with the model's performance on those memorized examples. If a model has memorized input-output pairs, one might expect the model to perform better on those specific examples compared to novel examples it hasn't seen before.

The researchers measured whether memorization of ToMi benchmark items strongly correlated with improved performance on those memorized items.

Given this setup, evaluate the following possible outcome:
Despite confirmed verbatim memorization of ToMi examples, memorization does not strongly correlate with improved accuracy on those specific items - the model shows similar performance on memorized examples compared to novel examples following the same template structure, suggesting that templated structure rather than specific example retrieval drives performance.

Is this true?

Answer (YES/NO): YES